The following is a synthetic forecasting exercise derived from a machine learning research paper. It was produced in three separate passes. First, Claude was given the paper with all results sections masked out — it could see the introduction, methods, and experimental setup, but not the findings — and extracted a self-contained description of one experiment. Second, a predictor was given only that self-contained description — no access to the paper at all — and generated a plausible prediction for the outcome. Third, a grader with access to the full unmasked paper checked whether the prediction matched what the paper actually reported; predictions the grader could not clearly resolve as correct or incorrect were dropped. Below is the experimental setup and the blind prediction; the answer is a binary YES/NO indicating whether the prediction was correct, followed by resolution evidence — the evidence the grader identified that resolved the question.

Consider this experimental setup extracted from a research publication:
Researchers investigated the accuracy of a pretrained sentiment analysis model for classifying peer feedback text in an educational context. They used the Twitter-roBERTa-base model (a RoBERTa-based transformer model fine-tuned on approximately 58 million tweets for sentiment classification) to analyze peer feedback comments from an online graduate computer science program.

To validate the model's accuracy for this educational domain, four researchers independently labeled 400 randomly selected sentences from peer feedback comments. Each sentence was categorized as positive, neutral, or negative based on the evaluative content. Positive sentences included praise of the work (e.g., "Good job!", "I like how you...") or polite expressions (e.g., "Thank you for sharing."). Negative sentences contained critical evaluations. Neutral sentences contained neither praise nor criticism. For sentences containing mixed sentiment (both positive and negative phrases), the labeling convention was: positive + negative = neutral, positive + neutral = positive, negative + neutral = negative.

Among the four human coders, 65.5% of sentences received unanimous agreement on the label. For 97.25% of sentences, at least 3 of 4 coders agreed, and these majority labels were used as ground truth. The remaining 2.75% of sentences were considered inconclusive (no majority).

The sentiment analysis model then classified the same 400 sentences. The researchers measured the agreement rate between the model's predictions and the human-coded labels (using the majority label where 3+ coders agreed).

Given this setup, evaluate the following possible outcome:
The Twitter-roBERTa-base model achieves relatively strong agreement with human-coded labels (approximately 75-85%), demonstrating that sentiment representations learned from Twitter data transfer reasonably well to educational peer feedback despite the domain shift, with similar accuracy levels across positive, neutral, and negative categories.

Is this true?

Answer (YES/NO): NO